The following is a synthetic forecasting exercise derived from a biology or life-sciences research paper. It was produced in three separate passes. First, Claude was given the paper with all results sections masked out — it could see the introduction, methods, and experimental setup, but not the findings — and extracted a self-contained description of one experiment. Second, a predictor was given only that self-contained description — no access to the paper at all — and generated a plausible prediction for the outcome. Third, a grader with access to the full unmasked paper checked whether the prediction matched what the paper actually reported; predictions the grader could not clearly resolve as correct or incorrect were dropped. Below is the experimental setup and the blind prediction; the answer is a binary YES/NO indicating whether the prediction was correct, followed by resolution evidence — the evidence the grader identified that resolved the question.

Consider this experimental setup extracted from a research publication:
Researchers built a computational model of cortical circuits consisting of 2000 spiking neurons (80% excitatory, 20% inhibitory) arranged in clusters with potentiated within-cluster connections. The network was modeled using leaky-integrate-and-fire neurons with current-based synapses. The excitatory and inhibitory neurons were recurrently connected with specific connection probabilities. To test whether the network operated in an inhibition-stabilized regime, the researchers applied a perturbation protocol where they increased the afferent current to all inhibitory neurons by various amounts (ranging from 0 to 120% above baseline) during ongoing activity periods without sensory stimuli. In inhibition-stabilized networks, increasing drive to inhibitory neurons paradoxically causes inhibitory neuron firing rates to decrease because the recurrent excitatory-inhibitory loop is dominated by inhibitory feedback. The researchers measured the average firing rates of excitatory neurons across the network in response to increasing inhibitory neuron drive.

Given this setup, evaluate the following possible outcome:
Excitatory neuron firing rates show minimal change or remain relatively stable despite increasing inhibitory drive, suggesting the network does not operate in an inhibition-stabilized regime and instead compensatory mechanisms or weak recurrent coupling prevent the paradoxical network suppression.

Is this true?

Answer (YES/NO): NO